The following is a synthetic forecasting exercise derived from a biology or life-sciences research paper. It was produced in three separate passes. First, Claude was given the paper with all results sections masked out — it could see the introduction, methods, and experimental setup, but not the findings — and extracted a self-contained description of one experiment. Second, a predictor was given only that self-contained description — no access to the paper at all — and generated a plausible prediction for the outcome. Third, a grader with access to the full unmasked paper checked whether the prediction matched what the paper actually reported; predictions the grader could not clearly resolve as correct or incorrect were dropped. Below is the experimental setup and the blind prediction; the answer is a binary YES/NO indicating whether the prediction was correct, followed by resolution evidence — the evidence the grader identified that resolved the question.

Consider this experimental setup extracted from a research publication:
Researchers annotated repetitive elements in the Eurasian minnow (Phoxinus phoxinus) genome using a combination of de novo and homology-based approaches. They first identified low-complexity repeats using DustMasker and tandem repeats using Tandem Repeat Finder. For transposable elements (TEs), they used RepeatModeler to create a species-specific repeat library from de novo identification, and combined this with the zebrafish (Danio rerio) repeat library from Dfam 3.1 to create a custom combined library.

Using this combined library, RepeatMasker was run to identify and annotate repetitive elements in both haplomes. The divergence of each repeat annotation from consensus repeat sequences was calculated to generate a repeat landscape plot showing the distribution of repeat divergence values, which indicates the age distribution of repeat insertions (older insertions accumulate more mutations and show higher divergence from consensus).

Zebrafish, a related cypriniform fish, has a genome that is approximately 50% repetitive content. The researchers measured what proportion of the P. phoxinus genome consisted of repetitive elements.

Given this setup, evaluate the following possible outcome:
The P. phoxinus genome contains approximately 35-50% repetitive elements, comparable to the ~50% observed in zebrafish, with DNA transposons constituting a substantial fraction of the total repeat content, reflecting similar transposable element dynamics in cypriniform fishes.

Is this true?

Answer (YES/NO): NO